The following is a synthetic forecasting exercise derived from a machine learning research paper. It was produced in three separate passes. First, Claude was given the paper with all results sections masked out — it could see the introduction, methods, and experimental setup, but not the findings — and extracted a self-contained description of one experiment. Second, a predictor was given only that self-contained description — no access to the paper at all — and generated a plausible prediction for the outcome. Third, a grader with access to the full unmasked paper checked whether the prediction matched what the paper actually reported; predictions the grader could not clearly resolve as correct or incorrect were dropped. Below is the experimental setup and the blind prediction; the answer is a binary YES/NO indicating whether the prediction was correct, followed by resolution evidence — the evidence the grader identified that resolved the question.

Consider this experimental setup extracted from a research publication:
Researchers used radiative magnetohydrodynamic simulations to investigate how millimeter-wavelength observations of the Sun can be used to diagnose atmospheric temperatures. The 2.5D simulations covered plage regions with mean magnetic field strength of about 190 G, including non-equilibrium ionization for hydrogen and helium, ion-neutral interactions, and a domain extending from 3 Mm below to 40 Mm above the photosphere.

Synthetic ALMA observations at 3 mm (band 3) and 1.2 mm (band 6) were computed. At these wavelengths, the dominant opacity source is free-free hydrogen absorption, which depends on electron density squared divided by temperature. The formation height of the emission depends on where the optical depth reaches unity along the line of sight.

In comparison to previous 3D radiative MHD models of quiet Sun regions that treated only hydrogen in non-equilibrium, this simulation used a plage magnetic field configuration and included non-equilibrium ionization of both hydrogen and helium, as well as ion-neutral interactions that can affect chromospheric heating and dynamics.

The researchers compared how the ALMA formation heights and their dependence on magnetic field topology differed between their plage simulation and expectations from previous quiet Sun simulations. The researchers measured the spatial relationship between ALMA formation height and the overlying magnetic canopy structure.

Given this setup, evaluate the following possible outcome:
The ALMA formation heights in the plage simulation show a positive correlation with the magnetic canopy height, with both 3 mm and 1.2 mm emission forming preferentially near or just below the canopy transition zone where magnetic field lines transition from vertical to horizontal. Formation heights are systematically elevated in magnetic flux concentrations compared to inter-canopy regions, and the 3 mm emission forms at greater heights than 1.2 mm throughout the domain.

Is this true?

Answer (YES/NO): NO